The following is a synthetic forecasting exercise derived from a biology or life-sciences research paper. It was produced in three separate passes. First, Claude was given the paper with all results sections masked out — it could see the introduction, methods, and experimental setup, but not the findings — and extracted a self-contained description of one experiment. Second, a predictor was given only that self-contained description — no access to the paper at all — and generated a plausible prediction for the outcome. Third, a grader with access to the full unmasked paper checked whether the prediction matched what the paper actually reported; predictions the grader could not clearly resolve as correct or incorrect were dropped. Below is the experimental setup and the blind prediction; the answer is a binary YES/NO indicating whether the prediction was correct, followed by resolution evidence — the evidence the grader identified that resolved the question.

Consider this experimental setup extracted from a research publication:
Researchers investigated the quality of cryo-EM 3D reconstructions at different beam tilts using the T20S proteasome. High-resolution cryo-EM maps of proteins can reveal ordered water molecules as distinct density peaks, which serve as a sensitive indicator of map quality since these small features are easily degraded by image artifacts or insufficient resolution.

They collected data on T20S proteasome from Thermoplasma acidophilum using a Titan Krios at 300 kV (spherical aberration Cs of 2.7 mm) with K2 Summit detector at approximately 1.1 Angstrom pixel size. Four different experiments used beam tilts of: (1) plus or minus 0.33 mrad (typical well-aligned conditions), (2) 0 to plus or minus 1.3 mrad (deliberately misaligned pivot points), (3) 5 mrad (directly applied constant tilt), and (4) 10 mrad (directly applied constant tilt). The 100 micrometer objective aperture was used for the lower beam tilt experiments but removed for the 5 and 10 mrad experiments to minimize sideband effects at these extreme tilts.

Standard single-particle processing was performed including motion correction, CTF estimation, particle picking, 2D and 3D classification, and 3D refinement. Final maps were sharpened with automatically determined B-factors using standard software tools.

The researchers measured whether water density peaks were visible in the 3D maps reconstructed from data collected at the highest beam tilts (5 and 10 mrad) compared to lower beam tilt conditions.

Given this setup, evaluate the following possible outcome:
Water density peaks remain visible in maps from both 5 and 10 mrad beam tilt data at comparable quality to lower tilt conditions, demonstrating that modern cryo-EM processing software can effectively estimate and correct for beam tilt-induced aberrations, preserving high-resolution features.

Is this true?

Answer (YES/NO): NO